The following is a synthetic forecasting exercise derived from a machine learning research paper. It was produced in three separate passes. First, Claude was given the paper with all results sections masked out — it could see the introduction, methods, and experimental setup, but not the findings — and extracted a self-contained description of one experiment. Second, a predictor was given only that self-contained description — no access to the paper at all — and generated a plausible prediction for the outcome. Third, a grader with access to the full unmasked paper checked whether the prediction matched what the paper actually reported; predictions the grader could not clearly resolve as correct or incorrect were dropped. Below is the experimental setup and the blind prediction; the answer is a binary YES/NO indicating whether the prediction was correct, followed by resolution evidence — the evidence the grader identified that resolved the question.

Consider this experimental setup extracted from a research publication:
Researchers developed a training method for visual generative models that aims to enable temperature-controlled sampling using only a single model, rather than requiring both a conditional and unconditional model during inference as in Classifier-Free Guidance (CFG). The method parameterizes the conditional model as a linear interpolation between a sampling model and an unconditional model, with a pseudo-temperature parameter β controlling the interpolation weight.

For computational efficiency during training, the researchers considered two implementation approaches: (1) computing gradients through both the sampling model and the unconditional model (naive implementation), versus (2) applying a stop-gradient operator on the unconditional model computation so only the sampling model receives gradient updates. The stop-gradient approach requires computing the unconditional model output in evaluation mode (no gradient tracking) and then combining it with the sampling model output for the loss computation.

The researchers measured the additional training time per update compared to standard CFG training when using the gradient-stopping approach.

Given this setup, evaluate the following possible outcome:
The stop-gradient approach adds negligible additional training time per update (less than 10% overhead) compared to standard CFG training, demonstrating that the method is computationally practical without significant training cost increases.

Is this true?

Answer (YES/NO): NO